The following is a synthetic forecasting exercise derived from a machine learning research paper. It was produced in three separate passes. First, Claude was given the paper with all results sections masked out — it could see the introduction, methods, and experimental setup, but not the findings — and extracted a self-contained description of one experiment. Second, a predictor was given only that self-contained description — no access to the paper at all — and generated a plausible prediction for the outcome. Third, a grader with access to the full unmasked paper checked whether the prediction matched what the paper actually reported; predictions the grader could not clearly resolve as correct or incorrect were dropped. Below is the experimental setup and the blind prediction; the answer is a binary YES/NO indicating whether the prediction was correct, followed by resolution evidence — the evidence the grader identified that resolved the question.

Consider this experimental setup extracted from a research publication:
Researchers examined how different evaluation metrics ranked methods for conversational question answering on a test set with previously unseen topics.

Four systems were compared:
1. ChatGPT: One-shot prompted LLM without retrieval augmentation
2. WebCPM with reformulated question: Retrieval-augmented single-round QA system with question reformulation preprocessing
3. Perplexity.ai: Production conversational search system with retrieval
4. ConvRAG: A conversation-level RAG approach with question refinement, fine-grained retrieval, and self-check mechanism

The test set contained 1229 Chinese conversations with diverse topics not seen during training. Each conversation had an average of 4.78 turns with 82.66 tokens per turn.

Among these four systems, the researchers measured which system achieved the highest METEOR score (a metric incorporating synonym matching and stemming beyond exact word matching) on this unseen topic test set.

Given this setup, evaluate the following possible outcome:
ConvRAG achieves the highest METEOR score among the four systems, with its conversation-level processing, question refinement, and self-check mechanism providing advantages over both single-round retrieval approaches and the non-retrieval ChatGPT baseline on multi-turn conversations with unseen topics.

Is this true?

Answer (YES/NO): NO